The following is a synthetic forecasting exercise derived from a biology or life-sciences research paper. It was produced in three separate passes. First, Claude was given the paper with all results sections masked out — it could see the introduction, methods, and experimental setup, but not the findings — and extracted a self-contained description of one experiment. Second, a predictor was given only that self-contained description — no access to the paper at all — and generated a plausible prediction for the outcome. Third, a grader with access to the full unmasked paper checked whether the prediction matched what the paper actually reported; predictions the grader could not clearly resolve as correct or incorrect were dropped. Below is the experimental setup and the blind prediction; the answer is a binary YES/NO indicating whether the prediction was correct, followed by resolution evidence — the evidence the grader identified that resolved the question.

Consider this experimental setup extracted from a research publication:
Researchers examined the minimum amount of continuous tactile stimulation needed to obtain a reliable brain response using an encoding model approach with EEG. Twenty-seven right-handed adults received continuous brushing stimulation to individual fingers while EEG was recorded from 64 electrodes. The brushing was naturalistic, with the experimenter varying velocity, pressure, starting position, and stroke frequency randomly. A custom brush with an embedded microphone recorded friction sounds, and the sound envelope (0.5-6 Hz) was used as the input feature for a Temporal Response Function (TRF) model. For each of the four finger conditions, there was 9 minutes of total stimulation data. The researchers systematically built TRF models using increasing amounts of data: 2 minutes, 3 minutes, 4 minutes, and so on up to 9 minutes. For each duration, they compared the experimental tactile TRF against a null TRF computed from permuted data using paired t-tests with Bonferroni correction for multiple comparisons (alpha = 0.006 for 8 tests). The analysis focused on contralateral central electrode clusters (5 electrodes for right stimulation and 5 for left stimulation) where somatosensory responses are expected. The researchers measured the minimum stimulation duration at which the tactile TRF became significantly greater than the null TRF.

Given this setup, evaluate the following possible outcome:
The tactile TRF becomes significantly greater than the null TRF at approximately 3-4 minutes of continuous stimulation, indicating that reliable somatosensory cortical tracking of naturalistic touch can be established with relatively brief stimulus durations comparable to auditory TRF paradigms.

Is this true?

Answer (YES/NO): YES